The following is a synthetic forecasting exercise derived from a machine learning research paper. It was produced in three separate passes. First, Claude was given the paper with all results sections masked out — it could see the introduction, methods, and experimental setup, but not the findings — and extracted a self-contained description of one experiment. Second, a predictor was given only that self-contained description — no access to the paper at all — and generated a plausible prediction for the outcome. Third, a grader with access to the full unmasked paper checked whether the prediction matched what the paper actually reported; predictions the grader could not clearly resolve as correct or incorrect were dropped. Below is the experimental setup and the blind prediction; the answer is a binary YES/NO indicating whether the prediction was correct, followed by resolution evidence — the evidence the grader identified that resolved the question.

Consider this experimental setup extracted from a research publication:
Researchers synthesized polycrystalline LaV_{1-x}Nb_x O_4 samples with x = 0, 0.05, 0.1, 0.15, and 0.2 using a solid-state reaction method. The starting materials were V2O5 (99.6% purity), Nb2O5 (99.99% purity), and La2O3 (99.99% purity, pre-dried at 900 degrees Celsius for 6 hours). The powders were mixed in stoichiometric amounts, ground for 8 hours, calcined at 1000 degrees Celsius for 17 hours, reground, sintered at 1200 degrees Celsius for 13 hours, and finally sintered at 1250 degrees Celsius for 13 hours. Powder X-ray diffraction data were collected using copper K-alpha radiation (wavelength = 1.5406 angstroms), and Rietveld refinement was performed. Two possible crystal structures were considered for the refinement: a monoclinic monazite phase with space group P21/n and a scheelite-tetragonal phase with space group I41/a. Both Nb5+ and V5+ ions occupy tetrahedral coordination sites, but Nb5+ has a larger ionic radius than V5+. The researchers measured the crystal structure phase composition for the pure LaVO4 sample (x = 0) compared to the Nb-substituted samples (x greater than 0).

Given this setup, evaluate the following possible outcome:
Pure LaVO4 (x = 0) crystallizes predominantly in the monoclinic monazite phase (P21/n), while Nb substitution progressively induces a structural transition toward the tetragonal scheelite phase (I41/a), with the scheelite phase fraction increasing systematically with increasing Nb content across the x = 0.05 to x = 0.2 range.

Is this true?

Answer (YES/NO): YES